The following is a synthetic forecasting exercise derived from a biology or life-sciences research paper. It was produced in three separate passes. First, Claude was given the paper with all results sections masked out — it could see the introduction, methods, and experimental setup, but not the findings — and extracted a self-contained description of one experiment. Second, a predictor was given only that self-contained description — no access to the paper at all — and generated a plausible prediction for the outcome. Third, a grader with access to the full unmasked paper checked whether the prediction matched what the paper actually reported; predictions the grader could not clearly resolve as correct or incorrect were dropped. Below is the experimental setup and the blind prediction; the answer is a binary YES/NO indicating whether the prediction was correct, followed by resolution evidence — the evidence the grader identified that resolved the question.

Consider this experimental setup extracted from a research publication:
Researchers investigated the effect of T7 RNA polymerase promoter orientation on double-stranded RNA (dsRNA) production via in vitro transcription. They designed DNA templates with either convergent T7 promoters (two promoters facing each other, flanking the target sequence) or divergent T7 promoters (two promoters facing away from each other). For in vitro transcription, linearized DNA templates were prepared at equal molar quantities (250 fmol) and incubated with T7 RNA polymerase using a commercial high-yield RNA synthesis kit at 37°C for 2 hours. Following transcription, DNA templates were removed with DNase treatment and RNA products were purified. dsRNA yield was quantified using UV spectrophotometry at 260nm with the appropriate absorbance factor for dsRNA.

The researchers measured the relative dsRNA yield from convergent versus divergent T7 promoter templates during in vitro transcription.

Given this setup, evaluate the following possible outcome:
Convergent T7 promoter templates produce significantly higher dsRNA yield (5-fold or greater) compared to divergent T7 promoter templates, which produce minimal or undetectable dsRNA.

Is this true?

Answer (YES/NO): NO